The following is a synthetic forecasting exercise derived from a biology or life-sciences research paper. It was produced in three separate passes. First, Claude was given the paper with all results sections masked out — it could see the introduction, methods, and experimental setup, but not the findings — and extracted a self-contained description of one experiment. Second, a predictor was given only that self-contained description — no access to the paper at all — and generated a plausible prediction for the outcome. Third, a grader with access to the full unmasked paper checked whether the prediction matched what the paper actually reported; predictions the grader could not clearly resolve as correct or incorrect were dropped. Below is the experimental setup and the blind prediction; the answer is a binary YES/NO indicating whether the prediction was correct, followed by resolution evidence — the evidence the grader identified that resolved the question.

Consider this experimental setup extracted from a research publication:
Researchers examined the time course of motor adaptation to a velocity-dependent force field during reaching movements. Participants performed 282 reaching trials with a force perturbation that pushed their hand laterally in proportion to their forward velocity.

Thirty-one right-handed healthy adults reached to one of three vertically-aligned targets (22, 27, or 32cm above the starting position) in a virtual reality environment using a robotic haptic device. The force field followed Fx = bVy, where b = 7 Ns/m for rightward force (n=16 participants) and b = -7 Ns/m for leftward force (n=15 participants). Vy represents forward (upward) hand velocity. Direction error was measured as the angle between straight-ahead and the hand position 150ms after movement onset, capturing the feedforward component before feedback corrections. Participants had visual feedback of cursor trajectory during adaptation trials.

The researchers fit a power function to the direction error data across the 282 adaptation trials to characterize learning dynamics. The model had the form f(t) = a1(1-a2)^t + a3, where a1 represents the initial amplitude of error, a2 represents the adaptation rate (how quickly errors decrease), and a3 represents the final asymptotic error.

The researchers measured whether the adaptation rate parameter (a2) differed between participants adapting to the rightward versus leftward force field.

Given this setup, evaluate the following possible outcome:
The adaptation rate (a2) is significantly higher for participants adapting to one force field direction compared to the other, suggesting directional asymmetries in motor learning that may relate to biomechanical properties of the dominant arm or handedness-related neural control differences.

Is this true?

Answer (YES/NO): NO